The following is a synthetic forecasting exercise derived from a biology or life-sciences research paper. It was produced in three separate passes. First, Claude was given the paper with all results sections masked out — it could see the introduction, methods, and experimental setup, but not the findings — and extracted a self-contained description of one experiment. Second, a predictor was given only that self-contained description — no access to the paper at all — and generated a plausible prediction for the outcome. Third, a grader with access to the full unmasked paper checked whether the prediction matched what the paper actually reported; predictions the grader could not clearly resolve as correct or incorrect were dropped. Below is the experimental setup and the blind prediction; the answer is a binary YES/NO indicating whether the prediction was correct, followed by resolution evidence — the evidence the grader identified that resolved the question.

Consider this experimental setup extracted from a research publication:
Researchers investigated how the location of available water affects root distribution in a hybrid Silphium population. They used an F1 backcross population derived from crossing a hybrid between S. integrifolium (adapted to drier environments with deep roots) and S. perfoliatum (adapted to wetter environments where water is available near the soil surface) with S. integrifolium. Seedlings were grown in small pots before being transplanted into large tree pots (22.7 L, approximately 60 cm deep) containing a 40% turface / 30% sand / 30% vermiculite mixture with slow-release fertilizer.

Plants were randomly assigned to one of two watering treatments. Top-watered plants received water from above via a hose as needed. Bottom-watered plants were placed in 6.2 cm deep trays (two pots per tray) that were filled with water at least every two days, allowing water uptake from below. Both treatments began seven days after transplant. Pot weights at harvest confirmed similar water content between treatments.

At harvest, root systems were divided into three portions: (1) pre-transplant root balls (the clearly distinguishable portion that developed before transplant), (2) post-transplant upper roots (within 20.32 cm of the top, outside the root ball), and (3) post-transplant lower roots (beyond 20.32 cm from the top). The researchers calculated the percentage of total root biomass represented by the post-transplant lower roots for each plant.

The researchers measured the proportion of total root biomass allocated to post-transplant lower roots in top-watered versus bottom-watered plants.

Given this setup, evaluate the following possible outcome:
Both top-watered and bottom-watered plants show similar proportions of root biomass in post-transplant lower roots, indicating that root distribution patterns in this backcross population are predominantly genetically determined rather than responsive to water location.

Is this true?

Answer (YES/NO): NO